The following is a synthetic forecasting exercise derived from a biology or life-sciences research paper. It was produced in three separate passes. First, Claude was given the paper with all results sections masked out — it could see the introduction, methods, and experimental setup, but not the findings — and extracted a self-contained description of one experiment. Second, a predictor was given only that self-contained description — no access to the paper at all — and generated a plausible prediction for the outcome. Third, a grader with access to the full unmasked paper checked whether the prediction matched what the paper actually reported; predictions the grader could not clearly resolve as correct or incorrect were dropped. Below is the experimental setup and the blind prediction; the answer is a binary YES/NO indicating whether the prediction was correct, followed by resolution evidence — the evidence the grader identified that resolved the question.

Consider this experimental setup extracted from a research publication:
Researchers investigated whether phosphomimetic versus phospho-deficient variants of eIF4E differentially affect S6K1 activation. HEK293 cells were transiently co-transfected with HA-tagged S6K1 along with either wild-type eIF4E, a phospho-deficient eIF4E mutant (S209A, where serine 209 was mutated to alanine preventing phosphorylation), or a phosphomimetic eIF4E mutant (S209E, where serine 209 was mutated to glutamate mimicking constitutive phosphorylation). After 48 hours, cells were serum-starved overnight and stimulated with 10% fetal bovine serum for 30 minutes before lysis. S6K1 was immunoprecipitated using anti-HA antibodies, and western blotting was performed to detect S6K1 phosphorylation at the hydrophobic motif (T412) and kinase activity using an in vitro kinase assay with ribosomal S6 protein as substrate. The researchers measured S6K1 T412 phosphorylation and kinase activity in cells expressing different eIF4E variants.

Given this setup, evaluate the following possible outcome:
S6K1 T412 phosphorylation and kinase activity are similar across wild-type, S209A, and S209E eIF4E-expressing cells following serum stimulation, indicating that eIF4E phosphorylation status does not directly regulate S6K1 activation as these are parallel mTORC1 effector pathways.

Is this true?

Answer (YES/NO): NO